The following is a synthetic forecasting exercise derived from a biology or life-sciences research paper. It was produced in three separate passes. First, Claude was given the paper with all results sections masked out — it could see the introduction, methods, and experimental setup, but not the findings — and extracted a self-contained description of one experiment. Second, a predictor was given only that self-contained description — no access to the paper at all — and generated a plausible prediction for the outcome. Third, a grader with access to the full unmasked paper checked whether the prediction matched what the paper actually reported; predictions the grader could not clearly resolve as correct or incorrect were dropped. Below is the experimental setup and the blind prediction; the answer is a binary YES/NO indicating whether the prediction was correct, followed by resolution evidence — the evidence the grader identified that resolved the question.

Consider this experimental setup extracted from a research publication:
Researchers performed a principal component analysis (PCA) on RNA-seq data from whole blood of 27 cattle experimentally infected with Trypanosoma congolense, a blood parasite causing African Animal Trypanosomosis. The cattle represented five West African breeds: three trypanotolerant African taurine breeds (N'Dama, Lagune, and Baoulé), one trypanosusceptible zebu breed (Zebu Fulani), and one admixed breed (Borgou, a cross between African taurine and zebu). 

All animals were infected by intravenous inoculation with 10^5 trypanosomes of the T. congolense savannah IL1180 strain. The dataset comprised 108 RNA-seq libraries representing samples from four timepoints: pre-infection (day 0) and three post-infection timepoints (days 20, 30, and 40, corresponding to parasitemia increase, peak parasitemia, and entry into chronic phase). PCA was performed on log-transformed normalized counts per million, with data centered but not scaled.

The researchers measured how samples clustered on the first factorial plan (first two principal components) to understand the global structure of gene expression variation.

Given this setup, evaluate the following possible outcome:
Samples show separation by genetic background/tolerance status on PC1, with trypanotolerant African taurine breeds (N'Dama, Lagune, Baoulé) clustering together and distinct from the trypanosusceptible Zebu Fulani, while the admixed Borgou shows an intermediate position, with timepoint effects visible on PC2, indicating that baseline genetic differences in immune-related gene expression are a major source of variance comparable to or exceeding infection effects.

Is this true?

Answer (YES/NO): NO